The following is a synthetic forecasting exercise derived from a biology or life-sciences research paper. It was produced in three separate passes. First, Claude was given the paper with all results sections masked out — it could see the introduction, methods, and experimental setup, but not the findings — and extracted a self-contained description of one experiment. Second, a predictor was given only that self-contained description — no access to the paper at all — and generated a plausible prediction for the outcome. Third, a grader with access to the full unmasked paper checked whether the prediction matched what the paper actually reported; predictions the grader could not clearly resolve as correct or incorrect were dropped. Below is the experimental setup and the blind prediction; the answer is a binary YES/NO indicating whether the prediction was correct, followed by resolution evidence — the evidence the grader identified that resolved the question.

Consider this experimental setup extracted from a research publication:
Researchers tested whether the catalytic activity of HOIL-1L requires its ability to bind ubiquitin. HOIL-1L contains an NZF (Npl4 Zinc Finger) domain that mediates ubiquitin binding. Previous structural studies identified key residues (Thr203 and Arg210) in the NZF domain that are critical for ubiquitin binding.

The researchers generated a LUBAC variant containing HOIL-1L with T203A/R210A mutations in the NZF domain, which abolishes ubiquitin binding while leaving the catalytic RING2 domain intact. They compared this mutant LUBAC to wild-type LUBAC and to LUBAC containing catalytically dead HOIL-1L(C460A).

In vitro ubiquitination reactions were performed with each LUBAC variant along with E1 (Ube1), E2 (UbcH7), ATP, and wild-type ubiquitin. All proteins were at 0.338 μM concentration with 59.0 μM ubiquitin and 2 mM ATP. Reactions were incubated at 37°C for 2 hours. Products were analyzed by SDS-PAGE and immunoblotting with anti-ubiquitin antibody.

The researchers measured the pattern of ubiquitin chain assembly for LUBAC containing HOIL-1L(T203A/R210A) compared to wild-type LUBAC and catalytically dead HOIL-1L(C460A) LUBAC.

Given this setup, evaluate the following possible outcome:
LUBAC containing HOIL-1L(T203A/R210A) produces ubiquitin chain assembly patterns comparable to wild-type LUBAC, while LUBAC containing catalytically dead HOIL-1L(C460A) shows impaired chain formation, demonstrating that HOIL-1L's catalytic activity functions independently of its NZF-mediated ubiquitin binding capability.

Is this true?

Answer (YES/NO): NO